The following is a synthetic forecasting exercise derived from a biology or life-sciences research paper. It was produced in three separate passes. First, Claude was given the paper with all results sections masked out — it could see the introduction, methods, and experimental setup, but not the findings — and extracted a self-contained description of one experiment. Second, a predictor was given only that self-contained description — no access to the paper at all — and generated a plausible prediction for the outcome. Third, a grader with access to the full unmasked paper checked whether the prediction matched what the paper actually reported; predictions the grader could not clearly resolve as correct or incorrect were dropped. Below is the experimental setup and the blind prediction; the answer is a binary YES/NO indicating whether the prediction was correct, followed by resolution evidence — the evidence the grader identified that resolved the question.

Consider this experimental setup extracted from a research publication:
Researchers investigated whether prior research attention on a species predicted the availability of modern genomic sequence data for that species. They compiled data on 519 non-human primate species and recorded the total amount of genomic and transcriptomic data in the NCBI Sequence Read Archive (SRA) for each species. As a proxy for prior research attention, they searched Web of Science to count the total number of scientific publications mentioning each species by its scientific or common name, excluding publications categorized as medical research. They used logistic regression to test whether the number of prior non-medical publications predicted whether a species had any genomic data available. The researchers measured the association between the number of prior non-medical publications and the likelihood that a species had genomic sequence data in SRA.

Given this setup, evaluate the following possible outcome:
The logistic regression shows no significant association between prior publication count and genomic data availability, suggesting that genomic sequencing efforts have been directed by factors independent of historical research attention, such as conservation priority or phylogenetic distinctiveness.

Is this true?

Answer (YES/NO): NO